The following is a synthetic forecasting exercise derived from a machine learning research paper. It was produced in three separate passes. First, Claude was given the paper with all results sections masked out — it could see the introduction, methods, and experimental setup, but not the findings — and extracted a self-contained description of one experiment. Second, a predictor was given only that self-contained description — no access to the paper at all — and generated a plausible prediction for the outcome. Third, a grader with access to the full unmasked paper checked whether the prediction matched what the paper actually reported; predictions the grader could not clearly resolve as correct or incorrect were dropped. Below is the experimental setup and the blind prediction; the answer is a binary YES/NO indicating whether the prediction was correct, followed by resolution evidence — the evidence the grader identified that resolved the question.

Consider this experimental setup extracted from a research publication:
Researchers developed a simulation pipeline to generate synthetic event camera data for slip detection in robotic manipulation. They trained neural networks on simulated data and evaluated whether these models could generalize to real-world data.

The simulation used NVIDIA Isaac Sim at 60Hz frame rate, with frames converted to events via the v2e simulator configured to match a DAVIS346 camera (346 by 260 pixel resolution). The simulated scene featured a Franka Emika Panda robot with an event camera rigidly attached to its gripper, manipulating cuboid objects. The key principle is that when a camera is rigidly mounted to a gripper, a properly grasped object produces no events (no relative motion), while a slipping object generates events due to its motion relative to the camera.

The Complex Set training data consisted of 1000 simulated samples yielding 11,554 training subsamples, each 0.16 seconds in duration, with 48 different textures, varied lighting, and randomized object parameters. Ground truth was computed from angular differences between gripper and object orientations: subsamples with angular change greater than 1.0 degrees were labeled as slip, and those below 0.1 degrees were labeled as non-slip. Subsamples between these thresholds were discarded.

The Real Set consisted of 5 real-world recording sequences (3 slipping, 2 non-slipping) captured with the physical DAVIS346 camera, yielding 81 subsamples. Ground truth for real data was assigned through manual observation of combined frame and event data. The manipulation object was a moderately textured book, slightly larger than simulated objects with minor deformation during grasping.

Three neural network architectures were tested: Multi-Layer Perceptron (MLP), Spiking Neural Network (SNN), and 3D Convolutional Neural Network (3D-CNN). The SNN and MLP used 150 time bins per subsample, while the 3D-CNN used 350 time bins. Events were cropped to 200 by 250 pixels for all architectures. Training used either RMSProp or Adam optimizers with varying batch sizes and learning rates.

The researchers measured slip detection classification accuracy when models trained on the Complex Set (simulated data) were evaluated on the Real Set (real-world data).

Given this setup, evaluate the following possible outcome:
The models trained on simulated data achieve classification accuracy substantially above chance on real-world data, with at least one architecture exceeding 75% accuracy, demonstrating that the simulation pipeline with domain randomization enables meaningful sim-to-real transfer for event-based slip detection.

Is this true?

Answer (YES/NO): NO